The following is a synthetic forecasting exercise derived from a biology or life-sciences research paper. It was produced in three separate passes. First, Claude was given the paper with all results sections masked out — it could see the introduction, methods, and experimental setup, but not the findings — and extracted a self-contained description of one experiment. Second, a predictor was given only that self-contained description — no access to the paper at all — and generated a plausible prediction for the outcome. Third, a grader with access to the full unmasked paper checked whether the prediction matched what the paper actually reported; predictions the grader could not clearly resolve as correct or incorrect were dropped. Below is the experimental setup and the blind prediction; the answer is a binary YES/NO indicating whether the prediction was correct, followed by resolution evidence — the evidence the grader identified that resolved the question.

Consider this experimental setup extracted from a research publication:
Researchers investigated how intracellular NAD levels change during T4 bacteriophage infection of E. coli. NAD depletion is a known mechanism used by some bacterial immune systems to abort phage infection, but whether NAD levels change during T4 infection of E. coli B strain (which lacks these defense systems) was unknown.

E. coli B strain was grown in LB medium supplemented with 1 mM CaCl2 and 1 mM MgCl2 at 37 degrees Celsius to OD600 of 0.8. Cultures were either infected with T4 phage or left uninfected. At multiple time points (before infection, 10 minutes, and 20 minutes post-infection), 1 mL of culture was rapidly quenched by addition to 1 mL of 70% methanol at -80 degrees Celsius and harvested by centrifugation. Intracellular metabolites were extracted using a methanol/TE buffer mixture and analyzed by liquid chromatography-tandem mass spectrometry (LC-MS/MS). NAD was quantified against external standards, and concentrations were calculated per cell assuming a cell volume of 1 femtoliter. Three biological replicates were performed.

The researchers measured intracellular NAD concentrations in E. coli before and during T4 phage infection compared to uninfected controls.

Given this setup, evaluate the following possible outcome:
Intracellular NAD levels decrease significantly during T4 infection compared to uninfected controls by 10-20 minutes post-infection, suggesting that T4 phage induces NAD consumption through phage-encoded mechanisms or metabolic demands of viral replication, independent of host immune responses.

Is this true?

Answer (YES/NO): YES